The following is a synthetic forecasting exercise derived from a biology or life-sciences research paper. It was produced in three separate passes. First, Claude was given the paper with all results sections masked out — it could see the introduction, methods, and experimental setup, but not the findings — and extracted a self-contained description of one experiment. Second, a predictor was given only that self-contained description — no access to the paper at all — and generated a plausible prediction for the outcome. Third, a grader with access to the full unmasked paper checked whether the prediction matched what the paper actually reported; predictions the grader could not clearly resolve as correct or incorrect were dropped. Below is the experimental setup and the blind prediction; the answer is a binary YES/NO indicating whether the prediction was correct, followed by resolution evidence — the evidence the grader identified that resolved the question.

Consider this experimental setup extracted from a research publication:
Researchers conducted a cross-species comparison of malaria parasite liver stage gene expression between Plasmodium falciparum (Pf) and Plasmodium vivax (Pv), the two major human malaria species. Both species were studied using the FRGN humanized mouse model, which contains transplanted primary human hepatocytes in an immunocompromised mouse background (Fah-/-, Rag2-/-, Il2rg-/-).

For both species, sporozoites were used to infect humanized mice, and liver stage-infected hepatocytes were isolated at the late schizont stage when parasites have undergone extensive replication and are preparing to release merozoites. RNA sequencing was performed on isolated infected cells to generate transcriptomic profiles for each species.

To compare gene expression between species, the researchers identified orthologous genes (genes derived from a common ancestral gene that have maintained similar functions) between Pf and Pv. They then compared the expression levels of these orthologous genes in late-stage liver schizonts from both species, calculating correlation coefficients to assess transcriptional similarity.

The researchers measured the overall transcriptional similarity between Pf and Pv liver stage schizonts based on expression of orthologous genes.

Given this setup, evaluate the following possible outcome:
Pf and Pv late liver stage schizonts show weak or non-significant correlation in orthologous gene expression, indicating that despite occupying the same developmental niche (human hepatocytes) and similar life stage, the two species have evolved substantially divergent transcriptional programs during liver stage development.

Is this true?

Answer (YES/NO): NO